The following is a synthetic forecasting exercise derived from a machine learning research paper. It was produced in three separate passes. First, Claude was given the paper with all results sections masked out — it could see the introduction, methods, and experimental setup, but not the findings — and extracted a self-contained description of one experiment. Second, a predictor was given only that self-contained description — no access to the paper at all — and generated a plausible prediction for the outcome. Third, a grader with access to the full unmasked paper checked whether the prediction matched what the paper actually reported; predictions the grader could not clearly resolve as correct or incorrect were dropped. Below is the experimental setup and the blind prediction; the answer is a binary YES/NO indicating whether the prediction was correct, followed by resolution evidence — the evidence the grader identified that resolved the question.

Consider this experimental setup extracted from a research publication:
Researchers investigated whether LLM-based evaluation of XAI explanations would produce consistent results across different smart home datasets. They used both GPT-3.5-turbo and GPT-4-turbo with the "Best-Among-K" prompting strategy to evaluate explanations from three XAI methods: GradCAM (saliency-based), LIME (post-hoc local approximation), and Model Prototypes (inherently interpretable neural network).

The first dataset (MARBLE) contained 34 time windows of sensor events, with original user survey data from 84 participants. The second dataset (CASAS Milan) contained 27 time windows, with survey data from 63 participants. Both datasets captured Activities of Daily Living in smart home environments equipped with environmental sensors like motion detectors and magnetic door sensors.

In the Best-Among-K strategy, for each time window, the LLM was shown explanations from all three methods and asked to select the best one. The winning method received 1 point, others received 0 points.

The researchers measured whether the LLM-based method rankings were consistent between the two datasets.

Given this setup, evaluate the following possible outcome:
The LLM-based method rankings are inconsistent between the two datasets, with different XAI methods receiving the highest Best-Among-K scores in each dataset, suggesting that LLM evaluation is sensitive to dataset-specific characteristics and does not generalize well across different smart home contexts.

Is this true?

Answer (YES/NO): NO